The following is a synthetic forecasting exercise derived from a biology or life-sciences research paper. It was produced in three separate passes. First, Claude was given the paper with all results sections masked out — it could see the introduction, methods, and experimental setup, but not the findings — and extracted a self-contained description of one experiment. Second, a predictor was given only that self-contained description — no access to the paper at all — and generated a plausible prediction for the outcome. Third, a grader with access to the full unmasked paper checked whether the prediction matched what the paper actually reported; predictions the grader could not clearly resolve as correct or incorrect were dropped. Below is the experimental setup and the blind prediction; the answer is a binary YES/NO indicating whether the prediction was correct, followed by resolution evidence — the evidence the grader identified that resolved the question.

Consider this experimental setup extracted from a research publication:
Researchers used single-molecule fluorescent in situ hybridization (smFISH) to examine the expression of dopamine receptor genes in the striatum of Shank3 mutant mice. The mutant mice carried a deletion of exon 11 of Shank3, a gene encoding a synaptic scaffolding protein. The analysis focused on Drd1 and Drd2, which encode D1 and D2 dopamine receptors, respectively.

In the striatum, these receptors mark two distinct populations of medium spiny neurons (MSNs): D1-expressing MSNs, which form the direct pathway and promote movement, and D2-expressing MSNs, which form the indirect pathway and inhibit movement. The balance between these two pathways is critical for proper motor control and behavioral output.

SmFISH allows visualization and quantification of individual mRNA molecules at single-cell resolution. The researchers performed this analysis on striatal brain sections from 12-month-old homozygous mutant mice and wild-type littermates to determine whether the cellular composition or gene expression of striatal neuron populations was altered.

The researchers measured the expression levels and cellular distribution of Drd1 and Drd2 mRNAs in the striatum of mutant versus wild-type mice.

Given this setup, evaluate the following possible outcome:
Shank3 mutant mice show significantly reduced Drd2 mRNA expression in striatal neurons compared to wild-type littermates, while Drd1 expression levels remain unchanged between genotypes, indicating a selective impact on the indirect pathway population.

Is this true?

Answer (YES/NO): NO